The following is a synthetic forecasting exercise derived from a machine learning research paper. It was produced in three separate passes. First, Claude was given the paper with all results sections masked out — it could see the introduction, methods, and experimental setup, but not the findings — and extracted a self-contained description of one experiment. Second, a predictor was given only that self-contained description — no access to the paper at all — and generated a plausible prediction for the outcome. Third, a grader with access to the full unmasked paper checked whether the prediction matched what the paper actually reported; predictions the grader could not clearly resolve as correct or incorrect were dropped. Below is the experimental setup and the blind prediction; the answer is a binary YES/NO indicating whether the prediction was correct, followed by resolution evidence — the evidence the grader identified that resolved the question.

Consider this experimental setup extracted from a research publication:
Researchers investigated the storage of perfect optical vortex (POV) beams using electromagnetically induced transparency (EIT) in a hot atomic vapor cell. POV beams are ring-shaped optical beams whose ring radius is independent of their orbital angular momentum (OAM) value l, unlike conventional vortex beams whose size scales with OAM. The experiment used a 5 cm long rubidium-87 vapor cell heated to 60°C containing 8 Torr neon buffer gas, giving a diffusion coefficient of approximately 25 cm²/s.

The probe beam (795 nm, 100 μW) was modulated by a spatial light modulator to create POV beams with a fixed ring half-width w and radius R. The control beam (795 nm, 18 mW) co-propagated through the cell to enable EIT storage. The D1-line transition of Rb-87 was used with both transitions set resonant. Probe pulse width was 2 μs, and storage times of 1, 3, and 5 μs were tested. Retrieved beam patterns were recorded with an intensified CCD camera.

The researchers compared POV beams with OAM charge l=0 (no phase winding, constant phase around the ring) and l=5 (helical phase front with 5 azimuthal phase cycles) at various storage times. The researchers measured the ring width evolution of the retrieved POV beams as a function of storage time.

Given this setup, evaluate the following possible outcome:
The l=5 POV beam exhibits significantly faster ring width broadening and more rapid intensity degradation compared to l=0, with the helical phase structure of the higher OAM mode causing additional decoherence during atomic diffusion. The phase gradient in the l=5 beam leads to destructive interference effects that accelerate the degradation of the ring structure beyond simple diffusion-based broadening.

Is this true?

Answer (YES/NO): NO